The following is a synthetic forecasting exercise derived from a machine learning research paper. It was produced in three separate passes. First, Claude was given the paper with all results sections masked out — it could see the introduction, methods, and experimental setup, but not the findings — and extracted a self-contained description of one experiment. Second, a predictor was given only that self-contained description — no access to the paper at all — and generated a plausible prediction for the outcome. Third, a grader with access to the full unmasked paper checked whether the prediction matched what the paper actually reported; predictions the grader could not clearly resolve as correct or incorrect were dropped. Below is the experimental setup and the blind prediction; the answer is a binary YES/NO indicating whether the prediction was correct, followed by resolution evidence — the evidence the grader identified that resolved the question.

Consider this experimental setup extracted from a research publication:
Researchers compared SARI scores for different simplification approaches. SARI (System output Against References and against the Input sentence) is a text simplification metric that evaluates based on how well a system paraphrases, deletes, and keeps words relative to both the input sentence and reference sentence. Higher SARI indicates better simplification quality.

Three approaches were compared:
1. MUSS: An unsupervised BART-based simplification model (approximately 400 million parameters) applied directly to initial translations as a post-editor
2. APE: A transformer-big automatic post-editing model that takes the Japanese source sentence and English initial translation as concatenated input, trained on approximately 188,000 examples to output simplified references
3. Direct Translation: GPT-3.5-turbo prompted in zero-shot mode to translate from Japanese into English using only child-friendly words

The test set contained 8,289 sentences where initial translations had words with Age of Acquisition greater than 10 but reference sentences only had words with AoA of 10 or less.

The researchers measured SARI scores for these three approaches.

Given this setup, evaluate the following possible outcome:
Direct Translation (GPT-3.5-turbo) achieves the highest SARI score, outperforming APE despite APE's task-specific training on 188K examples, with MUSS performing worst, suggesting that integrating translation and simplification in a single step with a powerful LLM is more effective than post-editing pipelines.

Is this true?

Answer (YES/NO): NO